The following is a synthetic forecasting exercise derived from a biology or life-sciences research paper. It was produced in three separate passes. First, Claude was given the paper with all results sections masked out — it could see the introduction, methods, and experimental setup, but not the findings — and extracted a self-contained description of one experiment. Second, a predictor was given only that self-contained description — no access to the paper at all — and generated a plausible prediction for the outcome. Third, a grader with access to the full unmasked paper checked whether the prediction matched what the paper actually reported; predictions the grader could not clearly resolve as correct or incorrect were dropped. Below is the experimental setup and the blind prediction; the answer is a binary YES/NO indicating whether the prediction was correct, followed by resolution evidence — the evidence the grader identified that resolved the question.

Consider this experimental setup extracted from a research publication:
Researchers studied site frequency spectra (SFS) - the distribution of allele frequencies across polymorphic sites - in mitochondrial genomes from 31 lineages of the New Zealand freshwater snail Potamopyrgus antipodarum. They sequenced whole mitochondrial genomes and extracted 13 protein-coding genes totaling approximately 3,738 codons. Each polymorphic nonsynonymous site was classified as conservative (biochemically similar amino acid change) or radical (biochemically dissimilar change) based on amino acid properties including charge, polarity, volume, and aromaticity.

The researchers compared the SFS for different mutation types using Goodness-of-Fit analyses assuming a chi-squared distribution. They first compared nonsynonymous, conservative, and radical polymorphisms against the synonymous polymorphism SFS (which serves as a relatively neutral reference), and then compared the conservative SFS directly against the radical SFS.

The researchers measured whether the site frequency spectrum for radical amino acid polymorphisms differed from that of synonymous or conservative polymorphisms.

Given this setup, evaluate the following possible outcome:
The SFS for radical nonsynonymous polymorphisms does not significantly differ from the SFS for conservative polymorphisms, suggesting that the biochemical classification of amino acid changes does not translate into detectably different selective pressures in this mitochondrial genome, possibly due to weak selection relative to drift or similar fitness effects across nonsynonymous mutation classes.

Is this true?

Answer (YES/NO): NO